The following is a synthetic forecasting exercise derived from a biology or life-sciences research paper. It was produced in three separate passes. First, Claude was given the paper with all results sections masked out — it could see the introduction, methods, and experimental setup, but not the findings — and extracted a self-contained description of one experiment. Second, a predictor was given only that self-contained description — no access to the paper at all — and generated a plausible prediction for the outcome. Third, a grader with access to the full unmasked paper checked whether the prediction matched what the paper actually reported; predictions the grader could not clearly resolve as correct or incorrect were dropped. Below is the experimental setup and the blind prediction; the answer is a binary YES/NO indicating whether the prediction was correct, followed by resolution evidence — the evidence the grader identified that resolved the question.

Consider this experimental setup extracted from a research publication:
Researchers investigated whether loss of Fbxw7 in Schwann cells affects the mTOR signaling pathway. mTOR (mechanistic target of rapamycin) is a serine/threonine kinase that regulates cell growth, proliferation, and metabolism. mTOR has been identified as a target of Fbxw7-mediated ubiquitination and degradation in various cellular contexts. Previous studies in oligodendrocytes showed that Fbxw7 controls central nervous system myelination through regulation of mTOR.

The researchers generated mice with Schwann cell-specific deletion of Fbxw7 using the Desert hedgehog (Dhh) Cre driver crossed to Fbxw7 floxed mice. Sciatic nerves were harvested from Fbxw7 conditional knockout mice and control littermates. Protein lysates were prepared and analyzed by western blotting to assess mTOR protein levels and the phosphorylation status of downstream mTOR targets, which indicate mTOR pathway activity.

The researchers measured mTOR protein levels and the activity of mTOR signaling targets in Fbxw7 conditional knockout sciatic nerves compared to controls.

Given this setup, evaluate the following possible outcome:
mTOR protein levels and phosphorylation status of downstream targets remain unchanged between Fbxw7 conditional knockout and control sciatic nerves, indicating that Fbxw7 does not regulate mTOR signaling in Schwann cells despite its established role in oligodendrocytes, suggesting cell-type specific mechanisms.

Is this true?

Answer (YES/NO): NO